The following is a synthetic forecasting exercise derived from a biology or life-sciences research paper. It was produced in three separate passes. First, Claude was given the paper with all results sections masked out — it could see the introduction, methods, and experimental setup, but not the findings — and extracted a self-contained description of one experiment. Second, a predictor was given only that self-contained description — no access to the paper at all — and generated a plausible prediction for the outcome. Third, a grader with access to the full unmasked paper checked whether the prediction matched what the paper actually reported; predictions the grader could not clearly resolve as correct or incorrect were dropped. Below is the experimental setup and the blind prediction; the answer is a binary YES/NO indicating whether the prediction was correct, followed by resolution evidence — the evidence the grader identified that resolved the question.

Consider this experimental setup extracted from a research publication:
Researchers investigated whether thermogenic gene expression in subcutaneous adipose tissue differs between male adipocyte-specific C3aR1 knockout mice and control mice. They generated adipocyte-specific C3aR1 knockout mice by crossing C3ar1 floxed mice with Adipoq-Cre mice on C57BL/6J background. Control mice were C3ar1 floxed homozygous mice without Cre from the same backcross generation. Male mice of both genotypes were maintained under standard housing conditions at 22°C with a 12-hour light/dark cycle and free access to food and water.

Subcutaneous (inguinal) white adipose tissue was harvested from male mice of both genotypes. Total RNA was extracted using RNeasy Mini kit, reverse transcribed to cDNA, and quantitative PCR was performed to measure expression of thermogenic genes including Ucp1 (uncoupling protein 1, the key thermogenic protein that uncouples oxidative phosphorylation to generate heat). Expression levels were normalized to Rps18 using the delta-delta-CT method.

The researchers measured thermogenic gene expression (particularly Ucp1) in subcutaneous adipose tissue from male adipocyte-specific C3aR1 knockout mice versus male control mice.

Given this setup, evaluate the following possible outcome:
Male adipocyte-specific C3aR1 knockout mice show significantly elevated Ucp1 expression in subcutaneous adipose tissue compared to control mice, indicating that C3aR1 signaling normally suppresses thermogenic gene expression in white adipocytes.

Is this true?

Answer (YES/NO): YES